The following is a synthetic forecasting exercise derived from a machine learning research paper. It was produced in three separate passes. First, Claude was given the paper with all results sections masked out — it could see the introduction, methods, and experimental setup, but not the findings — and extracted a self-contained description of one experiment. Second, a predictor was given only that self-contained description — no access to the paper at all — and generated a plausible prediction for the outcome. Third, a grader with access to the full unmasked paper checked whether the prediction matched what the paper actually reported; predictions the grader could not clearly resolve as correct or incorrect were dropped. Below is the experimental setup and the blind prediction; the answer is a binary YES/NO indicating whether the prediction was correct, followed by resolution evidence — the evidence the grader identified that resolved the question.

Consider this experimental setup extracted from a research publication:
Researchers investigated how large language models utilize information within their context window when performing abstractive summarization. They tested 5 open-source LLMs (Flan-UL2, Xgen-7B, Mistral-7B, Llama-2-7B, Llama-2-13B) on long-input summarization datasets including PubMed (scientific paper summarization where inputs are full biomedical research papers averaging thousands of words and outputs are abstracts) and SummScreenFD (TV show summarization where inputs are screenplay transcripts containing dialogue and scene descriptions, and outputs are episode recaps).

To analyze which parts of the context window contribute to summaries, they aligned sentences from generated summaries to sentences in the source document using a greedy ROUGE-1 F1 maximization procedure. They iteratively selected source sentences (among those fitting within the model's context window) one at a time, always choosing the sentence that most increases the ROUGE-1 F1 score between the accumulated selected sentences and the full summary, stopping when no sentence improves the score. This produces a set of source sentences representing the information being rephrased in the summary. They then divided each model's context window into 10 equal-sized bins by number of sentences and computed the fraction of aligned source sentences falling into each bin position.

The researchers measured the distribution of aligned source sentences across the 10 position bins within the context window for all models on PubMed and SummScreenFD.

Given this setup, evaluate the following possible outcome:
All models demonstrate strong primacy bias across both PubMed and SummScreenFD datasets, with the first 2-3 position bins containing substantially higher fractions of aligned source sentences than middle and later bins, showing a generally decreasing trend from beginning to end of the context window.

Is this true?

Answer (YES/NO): NO